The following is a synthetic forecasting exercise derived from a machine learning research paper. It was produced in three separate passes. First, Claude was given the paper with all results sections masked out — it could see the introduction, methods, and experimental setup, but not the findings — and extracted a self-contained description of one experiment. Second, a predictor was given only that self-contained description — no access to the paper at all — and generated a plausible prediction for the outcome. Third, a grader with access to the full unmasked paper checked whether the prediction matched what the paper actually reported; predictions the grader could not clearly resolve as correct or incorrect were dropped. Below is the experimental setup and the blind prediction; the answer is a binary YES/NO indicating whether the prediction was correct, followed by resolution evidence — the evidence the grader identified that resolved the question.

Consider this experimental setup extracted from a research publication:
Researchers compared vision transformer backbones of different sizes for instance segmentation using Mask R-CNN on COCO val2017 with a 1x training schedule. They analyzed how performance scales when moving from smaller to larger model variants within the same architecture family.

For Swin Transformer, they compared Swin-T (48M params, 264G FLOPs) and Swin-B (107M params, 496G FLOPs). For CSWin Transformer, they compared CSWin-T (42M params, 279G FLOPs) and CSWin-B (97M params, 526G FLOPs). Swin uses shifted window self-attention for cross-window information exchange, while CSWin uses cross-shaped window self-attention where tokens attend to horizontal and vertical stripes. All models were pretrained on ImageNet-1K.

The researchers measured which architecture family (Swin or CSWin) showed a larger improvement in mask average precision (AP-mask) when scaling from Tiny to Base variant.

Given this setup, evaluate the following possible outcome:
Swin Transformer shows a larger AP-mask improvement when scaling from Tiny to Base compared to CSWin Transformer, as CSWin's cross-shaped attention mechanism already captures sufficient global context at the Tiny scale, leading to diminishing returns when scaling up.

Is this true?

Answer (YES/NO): YES